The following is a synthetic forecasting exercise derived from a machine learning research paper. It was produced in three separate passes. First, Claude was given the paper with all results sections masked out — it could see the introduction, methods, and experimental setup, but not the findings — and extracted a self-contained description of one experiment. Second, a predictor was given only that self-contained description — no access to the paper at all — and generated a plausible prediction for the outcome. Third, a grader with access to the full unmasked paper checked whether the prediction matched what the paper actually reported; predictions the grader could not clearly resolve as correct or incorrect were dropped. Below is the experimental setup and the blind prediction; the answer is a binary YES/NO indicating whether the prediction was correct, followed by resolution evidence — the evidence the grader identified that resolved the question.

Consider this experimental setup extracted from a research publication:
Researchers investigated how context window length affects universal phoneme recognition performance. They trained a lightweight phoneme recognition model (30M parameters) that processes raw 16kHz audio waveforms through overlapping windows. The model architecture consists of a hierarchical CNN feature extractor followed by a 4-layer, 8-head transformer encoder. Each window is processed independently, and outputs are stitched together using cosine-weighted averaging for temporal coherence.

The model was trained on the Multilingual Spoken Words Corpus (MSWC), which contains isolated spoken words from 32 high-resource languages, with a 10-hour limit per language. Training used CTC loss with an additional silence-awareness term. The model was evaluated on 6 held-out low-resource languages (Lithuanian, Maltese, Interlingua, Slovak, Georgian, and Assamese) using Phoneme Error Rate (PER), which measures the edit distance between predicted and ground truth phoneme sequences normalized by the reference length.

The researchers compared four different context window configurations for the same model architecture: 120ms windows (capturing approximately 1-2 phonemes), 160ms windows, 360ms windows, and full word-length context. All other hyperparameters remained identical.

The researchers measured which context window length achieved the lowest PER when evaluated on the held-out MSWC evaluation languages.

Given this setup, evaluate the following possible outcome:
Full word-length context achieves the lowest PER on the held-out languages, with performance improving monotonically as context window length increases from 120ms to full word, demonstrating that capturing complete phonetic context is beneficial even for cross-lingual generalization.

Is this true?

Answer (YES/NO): NO